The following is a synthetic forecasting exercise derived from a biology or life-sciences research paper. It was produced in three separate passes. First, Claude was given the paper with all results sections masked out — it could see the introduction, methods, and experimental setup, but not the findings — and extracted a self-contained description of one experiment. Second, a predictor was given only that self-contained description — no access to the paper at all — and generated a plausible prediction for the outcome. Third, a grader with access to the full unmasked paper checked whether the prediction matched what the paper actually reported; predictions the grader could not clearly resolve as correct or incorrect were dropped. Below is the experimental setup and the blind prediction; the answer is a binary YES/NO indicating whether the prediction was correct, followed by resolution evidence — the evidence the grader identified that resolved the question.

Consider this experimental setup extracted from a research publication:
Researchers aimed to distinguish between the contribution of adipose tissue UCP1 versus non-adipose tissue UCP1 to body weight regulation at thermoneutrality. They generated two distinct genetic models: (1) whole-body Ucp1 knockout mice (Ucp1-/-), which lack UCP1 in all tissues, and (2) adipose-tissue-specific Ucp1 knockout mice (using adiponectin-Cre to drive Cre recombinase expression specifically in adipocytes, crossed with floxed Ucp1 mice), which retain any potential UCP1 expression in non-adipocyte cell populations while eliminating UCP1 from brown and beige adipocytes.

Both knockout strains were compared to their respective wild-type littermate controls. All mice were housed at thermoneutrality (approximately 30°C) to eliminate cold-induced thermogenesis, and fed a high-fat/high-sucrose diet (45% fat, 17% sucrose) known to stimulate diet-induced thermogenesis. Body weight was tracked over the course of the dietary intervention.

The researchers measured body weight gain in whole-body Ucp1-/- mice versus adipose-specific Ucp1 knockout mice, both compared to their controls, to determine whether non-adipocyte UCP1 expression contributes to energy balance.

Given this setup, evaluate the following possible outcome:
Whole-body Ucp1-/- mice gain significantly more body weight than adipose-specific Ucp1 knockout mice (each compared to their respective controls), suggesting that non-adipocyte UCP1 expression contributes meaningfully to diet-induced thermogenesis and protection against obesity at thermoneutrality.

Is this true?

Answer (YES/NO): NO